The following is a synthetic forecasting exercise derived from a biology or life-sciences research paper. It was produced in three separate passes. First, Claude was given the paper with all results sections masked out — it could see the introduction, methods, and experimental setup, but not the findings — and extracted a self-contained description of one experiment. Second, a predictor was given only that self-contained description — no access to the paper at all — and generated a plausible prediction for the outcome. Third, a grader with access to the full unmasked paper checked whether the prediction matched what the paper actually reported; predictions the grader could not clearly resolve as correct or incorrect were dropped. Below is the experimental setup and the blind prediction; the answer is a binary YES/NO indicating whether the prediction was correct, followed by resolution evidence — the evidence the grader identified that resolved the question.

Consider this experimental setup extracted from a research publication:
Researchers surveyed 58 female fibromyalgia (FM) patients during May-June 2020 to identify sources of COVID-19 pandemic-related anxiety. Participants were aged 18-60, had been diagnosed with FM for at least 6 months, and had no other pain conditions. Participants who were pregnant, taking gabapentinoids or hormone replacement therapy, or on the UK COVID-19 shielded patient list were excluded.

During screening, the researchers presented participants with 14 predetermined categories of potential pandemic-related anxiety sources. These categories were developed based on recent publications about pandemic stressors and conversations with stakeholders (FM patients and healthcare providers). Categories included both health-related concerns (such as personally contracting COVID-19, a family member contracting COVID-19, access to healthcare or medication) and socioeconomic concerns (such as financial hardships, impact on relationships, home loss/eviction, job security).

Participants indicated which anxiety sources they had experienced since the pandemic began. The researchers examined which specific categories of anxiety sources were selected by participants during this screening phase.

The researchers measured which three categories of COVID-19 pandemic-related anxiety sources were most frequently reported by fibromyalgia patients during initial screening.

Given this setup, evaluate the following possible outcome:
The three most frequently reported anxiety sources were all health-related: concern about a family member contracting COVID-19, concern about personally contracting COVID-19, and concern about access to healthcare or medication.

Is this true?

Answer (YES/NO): NO